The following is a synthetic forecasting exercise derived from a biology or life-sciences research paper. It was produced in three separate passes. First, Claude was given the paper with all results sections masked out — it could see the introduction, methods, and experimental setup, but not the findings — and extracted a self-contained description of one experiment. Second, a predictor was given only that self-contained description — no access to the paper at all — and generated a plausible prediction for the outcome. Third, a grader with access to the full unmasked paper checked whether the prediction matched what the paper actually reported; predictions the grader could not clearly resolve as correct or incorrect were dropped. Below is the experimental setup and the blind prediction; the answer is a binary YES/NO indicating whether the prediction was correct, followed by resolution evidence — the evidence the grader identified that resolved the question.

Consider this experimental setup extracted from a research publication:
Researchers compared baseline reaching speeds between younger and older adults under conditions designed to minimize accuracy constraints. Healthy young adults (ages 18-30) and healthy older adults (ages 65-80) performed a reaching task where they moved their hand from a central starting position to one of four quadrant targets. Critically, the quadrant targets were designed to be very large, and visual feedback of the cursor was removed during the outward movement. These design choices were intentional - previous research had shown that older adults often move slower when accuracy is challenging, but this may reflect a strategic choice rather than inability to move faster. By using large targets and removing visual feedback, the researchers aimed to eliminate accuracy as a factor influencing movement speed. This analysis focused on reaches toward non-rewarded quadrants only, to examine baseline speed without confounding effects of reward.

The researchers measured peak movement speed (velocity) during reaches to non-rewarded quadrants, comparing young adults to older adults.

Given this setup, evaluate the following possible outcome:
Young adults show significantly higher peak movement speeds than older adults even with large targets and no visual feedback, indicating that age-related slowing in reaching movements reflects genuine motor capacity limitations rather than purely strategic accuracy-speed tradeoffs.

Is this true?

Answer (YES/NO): NO